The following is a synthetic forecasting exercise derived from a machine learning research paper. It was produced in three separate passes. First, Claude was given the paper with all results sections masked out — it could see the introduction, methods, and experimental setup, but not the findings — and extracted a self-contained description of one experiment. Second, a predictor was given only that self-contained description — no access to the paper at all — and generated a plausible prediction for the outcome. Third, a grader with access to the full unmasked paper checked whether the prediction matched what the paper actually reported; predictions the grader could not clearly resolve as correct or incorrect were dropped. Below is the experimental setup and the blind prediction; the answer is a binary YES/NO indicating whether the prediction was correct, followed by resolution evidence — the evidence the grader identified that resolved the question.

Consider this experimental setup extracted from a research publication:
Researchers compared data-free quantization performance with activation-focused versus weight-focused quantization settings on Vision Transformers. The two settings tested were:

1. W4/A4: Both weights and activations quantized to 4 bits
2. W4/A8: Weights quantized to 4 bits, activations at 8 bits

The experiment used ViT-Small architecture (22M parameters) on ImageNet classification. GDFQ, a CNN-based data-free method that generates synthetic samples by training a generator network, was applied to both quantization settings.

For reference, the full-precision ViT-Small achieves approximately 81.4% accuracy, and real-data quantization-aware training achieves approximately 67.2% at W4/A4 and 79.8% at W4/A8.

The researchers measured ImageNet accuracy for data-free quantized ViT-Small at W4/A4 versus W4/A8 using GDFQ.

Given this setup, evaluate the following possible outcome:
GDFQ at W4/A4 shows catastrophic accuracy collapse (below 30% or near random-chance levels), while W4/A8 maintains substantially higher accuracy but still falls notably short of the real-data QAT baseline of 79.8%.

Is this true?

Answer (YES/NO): YES